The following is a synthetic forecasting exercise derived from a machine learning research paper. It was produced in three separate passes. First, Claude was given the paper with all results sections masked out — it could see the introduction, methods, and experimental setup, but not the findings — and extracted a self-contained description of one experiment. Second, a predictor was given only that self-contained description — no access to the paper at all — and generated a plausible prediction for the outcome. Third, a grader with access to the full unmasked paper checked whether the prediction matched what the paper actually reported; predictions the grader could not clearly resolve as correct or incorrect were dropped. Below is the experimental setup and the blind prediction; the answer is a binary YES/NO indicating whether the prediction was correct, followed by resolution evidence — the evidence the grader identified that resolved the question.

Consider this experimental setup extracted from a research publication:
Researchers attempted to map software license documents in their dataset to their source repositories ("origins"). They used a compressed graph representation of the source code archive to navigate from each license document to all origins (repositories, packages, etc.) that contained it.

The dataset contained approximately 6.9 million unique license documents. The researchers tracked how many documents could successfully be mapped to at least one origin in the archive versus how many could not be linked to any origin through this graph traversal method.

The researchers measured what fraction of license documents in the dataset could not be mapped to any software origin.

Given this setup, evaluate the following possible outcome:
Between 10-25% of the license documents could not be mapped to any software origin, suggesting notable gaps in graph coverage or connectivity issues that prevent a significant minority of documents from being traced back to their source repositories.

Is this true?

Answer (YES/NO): NO